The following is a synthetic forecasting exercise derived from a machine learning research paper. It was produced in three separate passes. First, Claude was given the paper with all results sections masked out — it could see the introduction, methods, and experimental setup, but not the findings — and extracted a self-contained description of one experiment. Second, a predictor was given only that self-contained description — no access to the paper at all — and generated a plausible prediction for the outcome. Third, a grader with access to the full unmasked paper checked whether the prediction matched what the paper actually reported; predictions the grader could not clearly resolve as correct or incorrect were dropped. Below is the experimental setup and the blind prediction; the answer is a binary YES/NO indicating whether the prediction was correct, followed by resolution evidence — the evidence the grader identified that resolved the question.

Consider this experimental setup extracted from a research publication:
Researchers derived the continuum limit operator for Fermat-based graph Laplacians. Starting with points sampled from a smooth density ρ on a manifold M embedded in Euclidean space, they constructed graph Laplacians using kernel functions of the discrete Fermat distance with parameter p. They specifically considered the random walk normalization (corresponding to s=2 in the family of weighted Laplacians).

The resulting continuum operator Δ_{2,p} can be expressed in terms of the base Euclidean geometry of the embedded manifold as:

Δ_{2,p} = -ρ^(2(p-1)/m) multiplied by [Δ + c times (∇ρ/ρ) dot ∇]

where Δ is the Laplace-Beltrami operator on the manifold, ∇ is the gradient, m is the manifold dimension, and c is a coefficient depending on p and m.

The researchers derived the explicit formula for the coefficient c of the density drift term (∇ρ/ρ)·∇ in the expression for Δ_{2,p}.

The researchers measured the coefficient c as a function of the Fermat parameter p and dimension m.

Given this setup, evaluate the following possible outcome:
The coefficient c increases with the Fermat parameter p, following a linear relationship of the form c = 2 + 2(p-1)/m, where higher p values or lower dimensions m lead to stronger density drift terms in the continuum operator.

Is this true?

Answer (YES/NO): NO